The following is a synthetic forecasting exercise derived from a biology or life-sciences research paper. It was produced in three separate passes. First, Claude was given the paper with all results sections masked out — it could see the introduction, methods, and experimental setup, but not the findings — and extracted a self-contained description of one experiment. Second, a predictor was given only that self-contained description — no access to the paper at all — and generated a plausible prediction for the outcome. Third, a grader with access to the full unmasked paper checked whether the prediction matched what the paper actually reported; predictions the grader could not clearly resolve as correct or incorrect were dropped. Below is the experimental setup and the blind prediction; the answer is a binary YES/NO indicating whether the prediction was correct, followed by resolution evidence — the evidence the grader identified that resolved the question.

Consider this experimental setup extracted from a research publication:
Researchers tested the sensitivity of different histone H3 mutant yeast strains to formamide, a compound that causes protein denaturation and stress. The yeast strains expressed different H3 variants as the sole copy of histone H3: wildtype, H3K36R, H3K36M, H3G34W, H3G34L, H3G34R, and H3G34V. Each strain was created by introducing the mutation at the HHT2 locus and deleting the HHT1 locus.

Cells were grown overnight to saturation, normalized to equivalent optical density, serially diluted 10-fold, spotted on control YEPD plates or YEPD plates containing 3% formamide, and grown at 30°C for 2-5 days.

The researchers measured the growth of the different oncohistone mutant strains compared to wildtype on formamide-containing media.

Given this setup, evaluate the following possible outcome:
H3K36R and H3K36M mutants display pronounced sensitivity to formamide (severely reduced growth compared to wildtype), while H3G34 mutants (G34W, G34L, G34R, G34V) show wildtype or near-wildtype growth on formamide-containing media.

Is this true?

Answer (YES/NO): NO